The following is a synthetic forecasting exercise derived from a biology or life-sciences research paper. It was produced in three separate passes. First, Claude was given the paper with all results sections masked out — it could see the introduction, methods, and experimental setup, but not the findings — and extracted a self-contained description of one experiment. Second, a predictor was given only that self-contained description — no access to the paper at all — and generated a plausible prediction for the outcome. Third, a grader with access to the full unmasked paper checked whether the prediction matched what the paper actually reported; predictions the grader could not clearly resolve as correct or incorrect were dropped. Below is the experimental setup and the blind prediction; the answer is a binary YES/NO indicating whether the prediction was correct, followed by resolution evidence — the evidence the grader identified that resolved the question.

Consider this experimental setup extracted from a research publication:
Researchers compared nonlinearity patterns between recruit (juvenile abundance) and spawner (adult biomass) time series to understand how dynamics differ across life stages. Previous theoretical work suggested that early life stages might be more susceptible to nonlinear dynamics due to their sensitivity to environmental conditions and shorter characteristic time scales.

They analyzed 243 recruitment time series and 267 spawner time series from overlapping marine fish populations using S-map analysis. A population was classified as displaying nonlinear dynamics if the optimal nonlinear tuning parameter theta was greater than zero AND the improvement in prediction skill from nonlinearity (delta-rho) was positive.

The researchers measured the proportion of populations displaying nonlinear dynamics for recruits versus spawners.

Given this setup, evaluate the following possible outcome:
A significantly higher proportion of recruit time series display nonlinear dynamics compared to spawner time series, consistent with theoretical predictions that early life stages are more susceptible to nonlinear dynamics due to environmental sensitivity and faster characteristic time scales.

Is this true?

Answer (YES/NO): NO